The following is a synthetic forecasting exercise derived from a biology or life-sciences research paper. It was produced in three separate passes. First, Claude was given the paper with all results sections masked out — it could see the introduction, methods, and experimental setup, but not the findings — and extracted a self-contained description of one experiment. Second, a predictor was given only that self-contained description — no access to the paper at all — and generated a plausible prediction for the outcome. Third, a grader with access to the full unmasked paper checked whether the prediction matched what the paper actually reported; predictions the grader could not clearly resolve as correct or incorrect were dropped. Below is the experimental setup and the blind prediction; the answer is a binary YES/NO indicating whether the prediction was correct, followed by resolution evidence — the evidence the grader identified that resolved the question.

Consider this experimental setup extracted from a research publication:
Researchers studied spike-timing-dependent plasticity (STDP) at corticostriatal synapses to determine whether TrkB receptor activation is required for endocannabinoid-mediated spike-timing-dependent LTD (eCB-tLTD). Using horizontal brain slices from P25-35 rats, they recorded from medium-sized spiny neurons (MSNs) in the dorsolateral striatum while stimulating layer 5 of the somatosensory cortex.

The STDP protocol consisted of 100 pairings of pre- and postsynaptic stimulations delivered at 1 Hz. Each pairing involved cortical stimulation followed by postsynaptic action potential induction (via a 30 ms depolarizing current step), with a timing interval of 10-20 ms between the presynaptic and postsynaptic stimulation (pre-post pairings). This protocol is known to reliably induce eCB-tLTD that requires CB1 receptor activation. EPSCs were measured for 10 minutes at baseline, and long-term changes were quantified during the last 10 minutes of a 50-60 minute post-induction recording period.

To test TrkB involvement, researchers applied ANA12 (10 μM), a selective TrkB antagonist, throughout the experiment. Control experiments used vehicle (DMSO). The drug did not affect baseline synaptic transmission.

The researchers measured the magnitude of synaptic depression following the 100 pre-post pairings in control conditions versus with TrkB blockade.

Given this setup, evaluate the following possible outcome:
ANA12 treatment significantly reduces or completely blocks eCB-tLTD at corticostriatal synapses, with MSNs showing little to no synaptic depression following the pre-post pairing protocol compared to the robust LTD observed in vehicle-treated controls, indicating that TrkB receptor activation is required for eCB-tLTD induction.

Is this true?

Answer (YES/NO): YES